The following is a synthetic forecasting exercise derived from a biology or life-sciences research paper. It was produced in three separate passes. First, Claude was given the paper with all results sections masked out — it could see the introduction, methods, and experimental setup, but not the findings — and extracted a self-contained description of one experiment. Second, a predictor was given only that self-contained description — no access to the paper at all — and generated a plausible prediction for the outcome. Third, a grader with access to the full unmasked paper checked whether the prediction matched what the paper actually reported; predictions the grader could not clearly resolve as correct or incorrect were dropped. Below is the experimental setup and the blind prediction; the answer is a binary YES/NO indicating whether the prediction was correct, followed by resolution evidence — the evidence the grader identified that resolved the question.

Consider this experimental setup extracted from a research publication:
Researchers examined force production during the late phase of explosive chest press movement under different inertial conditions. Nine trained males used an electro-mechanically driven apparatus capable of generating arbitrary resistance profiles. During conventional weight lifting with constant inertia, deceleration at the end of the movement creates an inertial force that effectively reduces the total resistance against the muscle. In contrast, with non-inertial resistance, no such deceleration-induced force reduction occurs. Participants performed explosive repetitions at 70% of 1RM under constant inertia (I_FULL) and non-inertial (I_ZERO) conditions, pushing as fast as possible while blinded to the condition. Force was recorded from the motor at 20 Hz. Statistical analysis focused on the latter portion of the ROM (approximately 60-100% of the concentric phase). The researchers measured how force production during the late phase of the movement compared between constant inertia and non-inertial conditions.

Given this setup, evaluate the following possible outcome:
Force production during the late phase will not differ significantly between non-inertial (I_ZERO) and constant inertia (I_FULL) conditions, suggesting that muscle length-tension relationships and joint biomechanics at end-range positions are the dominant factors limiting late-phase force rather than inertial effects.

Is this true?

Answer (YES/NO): NO